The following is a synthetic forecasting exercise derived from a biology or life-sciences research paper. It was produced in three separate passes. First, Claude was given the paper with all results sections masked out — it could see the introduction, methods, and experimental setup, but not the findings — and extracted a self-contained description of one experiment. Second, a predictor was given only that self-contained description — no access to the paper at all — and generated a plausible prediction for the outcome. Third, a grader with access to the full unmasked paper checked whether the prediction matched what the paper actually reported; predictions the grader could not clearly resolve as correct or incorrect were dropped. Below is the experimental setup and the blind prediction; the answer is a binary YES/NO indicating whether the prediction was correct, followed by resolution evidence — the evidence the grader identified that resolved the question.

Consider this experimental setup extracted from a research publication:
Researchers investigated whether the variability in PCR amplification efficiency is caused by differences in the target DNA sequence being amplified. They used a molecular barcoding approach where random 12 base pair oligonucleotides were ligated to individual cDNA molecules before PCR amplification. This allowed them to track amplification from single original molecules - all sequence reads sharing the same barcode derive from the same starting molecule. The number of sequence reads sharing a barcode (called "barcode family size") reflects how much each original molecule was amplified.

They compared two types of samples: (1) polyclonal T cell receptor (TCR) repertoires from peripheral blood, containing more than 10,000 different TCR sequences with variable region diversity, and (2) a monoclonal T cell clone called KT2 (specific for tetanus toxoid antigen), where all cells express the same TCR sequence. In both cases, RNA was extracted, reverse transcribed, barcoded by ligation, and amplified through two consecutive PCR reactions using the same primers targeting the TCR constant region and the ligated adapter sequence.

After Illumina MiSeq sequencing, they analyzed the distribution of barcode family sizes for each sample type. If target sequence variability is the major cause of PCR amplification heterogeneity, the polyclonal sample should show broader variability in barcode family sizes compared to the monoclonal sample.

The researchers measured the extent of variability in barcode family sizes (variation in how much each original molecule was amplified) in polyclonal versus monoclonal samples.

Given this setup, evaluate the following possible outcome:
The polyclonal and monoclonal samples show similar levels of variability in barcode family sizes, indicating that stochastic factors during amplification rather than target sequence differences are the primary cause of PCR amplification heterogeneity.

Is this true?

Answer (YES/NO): YES